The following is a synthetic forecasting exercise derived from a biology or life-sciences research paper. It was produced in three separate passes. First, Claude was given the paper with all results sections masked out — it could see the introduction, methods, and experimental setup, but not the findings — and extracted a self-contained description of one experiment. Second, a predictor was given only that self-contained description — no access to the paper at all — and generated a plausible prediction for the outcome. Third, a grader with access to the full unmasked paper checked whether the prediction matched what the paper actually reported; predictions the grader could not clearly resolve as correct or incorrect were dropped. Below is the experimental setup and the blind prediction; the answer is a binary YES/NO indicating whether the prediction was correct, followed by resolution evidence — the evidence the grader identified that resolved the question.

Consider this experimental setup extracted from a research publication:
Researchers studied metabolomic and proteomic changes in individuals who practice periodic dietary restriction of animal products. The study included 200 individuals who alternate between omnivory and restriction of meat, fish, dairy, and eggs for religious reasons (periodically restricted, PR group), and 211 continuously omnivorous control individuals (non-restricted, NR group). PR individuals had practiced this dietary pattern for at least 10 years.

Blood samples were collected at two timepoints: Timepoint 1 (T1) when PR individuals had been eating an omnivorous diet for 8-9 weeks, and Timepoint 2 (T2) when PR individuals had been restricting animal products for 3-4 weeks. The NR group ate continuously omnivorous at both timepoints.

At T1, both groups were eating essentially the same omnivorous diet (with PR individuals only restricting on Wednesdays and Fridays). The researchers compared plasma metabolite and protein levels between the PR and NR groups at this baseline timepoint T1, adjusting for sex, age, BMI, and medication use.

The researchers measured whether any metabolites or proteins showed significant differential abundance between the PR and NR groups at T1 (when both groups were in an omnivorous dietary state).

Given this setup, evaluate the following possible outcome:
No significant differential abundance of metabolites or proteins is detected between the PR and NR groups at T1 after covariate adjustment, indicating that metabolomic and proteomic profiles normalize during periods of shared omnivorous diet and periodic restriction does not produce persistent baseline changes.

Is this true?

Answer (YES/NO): NO